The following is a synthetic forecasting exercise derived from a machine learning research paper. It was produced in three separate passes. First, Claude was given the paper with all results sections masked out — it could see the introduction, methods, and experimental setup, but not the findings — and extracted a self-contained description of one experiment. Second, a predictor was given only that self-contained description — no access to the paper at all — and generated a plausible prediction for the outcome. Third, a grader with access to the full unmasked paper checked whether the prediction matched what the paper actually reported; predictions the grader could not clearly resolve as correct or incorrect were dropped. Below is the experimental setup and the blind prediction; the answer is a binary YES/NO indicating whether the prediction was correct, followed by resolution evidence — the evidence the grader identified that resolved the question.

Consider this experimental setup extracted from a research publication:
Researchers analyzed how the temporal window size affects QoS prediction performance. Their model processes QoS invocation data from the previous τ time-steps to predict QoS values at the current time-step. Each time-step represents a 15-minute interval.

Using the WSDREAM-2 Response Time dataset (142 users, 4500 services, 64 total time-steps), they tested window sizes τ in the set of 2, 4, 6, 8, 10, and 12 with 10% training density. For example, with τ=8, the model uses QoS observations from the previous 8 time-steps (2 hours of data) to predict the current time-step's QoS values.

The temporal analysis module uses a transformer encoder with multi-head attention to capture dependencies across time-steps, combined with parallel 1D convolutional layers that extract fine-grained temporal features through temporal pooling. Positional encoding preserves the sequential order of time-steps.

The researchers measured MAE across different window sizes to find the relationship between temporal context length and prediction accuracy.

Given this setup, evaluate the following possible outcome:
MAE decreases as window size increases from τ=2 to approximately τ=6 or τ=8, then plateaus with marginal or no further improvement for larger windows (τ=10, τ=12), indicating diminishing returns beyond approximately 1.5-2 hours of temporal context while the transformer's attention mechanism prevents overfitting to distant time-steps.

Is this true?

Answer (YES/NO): NO